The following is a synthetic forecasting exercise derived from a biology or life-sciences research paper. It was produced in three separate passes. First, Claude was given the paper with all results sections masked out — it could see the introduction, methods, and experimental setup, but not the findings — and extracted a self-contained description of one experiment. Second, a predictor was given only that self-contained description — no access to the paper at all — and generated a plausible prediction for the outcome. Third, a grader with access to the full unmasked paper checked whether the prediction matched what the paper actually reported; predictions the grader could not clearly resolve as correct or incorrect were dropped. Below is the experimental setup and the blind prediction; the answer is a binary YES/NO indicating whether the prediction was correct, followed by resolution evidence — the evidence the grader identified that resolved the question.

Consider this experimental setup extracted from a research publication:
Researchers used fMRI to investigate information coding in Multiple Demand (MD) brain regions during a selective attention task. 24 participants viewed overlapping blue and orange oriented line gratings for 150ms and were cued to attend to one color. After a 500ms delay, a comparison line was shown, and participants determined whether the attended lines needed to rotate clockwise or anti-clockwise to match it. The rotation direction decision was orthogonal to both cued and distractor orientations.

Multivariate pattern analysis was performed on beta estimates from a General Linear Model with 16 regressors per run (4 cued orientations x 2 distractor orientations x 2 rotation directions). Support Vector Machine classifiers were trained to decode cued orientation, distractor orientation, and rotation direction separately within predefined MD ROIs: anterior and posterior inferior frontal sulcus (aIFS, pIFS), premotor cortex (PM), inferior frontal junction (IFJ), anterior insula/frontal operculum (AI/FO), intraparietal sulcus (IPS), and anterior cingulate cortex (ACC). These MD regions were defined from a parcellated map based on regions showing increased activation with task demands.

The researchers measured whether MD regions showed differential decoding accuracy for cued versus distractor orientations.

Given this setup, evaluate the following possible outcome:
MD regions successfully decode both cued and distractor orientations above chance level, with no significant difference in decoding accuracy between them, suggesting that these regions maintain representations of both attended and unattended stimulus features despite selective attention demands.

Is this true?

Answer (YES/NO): NO